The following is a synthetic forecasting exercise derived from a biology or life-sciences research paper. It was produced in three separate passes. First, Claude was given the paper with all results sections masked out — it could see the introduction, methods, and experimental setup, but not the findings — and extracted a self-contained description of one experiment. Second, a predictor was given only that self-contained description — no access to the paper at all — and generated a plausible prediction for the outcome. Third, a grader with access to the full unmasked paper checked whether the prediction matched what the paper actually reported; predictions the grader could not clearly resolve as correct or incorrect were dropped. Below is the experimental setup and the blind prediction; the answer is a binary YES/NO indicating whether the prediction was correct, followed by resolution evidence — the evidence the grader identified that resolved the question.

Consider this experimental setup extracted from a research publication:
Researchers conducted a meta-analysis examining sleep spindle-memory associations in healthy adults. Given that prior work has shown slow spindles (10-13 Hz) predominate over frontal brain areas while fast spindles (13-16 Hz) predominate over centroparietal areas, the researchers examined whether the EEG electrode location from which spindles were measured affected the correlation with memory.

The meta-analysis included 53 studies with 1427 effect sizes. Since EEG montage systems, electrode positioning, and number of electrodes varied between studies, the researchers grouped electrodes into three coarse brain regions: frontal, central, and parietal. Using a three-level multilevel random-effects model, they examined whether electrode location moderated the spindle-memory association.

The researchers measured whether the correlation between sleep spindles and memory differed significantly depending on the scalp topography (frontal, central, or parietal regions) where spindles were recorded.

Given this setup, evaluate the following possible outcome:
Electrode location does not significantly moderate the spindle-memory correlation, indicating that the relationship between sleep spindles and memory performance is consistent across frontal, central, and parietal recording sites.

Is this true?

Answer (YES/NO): YES